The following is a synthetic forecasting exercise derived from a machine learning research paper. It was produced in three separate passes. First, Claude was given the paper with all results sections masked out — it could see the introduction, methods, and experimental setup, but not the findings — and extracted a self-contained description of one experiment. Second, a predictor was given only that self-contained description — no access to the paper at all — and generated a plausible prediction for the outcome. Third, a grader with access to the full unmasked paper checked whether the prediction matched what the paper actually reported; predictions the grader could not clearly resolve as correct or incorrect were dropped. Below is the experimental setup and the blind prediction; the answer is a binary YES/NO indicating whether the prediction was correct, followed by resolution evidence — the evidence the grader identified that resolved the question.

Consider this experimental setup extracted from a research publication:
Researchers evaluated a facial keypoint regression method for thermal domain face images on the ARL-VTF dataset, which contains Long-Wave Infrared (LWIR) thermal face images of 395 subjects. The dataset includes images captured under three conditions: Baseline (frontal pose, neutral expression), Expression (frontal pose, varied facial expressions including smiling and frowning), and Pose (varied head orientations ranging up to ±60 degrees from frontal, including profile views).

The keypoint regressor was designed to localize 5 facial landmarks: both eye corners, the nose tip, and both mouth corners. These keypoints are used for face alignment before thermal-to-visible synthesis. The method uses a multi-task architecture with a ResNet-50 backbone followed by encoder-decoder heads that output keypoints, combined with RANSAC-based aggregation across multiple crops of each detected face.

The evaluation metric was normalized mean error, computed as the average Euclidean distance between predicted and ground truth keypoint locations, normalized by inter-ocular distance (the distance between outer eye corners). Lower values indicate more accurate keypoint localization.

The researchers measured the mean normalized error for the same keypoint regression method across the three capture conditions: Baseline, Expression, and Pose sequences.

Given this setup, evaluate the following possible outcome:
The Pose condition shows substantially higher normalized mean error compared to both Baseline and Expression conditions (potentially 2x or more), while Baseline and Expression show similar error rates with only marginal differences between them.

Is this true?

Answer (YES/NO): NO